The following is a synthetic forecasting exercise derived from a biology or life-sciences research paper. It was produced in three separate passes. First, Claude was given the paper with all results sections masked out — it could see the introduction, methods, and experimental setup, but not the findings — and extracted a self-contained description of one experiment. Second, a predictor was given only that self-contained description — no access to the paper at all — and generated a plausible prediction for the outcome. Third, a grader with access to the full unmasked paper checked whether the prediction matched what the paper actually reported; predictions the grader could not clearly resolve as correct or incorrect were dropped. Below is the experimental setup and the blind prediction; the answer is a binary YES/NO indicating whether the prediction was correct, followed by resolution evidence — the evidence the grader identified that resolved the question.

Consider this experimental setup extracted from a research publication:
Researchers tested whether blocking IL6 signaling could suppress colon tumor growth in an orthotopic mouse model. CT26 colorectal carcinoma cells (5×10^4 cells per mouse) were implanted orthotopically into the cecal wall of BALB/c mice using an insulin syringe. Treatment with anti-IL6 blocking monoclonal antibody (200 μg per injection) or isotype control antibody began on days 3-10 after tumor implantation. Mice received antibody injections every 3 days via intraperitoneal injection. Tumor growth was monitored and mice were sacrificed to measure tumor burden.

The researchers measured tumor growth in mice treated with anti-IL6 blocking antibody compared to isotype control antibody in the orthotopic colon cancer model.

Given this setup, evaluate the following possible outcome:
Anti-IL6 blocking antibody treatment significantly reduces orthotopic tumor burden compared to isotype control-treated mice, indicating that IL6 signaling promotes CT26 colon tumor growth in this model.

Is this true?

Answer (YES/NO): YES